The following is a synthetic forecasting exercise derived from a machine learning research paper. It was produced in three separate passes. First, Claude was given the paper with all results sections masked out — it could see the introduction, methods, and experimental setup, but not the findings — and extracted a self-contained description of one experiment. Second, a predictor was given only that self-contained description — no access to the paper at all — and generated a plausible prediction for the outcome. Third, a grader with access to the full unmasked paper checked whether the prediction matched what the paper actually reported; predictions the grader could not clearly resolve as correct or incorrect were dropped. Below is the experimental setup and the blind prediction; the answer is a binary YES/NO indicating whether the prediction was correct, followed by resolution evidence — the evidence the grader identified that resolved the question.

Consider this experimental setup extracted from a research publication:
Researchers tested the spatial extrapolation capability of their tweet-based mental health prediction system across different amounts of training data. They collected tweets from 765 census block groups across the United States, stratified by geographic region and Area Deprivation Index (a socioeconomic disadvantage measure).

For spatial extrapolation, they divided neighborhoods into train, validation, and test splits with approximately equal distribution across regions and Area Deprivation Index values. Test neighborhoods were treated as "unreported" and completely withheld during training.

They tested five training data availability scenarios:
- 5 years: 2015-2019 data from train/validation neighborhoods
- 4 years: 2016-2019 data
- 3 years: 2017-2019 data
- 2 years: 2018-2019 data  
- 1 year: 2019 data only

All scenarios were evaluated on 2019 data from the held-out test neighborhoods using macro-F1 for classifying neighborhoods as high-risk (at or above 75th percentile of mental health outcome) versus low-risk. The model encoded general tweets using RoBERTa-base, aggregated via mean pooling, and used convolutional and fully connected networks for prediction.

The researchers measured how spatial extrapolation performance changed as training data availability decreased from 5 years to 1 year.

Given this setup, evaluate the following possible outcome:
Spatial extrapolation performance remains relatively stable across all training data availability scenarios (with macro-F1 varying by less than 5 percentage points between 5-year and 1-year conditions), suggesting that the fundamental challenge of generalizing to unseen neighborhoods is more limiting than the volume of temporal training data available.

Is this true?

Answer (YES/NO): NO